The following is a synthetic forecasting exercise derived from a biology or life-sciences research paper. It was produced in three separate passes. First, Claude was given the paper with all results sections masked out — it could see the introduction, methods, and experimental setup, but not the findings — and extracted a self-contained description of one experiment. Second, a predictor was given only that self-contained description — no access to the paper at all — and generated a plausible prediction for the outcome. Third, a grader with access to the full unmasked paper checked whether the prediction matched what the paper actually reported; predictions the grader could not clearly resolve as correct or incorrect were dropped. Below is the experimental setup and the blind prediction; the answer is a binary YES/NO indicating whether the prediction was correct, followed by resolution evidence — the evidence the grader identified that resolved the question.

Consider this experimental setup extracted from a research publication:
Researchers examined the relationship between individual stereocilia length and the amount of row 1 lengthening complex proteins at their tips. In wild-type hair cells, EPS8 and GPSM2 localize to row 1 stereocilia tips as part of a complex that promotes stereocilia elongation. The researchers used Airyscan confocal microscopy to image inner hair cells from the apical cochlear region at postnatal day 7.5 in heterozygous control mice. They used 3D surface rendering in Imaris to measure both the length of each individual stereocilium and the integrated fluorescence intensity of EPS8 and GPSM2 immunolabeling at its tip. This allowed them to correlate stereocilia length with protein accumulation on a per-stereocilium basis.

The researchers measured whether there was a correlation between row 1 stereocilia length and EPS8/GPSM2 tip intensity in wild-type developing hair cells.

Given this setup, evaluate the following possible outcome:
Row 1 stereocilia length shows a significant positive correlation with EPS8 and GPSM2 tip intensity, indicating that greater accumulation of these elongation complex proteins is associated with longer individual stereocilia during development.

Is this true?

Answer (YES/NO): YES